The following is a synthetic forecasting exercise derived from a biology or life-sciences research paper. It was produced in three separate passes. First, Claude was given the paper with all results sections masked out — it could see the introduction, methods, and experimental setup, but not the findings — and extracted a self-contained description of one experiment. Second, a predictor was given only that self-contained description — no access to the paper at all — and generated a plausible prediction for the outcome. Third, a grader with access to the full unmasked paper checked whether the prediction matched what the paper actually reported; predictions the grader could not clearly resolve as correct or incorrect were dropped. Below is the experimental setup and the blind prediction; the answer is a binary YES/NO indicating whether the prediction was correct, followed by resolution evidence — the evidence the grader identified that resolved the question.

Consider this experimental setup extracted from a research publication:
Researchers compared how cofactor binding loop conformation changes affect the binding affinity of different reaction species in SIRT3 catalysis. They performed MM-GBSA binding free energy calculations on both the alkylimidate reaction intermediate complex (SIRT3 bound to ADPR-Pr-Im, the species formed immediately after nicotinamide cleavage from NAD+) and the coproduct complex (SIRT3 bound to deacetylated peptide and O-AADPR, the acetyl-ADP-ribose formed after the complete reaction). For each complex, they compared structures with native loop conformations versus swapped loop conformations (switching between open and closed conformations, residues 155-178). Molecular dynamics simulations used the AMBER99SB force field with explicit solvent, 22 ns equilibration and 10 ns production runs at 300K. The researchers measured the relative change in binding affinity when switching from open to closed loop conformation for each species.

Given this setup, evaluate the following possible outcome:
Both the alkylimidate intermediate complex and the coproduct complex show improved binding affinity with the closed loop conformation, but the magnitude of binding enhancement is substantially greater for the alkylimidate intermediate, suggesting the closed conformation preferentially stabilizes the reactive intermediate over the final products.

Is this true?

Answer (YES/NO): NO